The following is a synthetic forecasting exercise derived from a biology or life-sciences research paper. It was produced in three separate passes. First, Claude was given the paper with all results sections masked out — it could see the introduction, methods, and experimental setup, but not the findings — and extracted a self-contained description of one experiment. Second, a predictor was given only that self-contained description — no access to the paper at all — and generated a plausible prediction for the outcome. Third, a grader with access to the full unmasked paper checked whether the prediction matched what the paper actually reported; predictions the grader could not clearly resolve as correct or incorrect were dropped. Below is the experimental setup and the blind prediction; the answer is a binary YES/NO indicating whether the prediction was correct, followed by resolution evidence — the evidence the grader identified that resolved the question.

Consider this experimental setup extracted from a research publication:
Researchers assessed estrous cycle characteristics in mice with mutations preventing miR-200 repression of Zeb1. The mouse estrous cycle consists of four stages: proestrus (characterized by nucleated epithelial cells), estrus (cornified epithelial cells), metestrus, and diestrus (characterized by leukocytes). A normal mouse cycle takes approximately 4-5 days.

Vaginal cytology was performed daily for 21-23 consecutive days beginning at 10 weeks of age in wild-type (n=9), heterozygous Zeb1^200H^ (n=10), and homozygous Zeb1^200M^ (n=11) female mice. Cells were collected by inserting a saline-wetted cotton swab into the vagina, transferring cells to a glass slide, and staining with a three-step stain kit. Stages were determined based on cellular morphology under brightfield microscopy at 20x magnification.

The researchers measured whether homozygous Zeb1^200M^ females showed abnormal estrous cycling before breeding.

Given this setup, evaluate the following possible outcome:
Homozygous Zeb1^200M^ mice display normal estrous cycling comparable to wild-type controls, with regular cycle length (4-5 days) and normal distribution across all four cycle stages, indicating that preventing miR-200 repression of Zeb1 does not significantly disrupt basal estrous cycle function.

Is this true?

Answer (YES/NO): YES